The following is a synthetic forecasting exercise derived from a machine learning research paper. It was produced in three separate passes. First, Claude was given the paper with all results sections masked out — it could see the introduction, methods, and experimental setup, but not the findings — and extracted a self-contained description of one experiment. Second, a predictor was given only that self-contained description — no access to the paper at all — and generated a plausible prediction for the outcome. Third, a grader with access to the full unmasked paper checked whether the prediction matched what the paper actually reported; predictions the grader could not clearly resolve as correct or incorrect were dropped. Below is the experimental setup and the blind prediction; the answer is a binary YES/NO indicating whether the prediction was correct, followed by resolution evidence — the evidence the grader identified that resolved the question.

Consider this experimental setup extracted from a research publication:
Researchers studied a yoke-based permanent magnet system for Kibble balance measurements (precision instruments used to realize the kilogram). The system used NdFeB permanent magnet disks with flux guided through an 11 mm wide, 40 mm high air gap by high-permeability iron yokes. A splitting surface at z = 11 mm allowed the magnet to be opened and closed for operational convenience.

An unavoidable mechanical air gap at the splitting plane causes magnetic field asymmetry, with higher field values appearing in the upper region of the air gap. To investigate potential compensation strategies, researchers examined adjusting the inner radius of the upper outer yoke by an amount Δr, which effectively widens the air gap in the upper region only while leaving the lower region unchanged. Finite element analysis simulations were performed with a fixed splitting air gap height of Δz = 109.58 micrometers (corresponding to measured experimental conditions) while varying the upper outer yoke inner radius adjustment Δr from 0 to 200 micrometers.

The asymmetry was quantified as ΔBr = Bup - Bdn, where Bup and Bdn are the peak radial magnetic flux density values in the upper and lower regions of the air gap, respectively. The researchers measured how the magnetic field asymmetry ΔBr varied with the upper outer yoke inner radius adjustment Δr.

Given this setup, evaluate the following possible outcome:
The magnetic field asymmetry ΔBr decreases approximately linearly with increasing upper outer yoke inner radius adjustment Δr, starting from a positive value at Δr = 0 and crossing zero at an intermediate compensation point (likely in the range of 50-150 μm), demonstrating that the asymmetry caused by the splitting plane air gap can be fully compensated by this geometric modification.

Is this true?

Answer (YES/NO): YES